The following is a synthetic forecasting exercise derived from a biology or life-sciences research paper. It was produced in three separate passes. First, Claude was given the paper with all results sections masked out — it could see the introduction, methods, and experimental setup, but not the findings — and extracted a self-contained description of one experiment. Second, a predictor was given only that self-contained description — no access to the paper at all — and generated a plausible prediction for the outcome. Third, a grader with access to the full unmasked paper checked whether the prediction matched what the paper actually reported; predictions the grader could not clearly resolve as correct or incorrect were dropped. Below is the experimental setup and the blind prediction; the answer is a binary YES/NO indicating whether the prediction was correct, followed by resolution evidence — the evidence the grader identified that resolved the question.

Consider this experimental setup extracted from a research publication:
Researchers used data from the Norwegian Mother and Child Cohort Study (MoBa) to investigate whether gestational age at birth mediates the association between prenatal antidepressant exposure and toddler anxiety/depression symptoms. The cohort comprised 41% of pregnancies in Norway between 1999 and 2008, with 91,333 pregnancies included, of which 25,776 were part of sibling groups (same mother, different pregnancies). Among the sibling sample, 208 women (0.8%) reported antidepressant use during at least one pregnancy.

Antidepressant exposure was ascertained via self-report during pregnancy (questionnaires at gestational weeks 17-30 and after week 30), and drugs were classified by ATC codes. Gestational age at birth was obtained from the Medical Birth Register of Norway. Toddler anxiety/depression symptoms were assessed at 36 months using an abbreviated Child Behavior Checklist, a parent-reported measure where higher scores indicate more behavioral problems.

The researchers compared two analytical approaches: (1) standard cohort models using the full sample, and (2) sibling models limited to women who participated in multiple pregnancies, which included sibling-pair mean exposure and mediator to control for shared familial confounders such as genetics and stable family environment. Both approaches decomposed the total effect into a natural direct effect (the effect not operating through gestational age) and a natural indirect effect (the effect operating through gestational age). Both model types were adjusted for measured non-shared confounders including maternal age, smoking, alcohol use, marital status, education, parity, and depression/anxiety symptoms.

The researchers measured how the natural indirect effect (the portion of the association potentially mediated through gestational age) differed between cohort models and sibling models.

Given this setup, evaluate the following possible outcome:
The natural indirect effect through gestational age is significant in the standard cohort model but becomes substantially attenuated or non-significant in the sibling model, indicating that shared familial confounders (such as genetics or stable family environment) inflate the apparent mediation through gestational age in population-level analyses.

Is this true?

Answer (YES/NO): YES